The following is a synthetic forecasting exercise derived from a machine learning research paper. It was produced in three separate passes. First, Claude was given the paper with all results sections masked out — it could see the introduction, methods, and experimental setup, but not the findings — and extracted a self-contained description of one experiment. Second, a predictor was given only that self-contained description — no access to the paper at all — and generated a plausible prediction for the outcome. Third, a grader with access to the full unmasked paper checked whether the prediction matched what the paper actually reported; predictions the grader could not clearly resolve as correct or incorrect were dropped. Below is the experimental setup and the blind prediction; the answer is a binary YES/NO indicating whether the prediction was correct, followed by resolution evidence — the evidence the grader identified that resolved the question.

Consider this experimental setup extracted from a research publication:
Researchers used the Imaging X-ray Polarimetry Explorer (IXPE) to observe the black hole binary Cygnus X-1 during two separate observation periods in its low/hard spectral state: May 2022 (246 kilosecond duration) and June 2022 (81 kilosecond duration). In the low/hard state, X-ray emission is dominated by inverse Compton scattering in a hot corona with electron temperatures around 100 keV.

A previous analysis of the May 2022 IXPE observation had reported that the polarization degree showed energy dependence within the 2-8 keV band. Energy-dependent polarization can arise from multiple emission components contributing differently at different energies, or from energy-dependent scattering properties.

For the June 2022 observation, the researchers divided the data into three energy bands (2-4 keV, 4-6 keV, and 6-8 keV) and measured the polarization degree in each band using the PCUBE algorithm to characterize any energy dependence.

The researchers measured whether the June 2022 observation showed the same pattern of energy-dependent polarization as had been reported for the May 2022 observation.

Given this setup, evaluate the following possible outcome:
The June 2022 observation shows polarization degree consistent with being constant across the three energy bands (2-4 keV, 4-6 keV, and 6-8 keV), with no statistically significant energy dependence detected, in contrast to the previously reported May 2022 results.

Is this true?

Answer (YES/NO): YES